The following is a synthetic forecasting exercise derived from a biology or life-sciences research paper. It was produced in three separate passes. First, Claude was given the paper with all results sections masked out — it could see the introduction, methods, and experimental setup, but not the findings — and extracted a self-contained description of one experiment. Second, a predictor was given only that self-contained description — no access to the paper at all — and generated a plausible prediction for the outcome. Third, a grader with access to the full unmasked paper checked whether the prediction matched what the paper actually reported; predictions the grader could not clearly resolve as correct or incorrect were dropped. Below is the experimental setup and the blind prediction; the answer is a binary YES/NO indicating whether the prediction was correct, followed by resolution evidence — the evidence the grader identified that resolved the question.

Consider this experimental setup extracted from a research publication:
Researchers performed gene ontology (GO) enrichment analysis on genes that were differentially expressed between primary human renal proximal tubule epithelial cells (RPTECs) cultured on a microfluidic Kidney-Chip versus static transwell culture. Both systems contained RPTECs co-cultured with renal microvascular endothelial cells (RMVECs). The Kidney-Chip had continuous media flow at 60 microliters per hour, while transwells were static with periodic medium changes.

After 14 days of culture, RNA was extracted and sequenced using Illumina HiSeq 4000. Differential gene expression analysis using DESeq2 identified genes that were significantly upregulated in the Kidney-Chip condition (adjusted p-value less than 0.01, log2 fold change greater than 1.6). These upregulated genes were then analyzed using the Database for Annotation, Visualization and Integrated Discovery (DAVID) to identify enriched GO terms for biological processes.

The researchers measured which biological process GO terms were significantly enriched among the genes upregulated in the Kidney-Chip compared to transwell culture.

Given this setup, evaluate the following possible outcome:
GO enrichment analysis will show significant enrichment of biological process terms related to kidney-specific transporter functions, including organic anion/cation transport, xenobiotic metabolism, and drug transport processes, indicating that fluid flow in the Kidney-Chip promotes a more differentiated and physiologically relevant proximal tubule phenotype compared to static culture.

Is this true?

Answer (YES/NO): YES